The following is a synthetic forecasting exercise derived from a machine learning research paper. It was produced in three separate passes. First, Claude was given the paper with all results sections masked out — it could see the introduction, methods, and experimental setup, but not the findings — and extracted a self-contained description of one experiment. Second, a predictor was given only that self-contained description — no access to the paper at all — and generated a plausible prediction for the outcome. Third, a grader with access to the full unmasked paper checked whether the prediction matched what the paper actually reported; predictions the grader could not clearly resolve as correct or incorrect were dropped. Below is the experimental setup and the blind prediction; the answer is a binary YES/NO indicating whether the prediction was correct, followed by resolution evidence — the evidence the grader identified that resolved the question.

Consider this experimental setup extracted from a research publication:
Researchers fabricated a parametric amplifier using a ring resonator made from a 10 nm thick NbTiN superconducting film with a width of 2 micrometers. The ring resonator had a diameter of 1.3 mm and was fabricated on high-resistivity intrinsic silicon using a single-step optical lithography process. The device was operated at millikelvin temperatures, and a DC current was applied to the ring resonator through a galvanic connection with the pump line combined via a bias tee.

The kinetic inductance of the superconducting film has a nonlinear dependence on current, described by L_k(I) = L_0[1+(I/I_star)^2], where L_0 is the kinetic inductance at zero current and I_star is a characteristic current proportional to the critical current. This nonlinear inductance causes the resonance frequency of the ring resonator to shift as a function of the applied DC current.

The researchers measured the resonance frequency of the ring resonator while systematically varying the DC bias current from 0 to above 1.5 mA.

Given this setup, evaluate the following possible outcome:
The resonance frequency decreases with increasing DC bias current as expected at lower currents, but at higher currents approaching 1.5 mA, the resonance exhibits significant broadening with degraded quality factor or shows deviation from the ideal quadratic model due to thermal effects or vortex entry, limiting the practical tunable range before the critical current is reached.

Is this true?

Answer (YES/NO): NO